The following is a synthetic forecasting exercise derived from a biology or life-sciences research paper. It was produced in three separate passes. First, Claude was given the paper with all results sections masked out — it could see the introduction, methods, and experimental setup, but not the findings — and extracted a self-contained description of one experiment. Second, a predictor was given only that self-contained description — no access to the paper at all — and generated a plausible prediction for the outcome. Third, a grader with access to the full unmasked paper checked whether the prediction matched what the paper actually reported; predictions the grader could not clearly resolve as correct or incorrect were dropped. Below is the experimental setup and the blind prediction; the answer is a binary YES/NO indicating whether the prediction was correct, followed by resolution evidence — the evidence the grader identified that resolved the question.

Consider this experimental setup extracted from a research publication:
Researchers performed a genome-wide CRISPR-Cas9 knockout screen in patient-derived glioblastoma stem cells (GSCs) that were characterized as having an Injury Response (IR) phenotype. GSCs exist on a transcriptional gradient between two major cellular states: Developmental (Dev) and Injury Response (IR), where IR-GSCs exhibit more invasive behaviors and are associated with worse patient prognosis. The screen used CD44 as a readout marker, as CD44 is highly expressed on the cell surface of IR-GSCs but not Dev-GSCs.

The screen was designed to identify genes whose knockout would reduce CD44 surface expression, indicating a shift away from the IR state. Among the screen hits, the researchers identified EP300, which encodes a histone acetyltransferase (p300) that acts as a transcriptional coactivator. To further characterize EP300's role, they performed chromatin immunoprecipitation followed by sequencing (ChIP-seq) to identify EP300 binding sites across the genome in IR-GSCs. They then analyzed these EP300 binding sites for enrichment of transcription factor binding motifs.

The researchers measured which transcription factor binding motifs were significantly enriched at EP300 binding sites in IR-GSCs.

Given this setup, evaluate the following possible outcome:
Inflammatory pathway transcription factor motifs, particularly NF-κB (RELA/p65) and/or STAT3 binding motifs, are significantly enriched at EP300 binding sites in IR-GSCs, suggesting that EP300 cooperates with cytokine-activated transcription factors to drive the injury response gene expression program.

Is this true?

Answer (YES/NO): NO